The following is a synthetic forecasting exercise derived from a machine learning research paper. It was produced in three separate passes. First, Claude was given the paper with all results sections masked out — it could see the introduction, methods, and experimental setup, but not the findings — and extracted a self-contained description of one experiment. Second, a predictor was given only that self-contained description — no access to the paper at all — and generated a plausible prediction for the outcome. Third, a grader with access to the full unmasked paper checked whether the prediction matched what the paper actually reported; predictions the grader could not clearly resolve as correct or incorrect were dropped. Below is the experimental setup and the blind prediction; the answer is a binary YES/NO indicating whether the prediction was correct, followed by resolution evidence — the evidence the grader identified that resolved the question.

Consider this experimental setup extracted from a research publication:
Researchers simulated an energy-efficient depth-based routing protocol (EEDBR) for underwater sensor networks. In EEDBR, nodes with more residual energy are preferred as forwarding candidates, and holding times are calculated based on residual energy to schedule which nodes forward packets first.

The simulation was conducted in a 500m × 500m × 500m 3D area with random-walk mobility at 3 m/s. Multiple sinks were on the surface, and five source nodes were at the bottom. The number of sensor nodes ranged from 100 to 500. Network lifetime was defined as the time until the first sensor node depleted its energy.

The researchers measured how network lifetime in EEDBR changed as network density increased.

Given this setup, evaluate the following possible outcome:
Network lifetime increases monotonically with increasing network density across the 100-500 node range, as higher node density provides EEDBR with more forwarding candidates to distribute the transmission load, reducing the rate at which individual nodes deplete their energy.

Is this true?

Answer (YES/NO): NO